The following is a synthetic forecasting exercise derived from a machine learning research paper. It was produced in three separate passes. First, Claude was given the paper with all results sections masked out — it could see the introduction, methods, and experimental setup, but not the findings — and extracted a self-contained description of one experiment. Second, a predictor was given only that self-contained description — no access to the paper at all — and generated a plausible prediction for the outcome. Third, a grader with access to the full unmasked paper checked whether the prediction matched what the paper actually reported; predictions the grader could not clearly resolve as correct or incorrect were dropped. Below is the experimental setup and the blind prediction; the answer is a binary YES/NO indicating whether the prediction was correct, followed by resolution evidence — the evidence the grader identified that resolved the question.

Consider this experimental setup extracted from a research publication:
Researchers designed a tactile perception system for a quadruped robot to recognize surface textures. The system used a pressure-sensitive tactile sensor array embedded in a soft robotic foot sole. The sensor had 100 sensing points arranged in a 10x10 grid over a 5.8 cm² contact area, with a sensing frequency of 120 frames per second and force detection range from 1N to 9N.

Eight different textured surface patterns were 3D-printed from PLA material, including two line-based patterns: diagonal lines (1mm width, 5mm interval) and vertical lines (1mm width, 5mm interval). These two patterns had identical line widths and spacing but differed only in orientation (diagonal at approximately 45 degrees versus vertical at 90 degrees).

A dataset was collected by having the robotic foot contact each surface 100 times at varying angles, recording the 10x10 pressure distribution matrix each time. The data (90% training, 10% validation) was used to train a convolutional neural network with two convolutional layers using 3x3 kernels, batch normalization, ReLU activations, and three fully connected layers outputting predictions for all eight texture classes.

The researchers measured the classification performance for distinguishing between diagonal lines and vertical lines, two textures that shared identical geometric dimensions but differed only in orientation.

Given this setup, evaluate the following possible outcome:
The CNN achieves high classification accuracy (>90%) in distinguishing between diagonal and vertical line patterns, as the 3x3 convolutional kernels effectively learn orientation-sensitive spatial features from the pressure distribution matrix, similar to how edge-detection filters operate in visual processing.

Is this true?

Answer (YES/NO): NO